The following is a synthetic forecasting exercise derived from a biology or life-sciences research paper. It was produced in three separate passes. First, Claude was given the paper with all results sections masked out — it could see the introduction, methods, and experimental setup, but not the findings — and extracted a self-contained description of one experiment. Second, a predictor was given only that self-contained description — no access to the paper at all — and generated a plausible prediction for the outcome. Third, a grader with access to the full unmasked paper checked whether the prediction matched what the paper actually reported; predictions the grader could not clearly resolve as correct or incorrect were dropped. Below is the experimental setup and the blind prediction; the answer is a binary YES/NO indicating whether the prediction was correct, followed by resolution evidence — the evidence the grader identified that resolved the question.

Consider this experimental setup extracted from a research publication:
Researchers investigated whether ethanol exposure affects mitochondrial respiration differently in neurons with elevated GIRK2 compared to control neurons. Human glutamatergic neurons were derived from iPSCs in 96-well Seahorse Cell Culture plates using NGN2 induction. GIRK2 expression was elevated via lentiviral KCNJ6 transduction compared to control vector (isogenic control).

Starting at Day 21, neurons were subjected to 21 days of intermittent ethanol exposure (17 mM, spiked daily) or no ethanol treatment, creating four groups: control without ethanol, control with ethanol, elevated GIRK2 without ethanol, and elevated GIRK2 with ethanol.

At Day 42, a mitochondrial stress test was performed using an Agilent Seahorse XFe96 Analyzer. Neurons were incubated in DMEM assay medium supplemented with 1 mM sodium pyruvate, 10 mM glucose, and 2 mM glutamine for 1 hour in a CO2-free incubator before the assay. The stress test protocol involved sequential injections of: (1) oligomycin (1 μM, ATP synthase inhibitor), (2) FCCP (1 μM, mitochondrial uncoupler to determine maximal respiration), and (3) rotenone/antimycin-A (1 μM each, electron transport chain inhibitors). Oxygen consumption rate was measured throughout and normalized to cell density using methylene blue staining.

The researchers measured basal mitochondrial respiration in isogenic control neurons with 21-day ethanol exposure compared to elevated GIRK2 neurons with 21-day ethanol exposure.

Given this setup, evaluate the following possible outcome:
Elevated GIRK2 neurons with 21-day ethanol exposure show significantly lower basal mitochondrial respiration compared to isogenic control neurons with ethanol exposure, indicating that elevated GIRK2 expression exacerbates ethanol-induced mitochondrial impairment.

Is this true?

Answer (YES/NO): NO